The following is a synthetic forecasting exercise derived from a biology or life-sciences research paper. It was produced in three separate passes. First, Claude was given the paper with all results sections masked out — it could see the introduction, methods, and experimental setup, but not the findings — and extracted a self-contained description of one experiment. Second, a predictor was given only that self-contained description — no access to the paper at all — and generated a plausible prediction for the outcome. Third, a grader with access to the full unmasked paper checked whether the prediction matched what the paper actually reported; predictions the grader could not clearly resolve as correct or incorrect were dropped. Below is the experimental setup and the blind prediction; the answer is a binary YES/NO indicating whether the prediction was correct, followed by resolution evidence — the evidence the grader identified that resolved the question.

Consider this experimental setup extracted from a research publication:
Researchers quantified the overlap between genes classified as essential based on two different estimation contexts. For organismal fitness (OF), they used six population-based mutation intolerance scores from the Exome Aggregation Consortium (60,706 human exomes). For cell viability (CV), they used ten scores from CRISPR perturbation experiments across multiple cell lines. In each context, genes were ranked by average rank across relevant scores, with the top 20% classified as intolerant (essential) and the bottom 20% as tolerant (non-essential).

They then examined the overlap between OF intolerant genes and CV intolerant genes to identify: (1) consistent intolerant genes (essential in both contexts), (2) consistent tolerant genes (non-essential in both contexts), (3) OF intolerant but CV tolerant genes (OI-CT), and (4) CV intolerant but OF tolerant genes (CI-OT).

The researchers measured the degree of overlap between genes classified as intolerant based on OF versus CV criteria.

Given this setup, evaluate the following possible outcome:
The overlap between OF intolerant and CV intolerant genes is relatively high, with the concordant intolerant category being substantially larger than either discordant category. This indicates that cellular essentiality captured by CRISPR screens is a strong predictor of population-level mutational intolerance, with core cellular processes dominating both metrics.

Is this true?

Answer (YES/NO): NO